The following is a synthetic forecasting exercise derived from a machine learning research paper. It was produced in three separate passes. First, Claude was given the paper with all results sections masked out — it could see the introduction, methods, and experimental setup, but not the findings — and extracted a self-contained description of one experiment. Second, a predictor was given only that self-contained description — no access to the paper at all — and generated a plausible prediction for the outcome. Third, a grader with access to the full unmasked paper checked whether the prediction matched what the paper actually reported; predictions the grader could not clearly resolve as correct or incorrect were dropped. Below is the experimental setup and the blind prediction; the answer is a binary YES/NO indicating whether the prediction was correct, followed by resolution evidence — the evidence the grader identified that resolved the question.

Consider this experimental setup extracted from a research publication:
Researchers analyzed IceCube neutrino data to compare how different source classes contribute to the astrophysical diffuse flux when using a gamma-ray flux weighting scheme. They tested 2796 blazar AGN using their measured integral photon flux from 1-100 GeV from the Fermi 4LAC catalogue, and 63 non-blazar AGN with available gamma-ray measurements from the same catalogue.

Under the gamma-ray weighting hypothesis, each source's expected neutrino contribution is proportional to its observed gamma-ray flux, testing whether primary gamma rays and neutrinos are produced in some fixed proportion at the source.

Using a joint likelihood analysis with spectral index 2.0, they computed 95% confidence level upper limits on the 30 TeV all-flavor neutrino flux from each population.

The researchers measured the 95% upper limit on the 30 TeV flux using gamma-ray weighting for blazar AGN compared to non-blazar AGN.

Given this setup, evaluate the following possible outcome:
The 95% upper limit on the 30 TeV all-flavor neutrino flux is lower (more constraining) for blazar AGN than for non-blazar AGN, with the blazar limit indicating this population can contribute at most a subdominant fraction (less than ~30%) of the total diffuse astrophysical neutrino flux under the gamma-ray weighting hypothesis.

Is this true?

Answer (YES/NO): NO